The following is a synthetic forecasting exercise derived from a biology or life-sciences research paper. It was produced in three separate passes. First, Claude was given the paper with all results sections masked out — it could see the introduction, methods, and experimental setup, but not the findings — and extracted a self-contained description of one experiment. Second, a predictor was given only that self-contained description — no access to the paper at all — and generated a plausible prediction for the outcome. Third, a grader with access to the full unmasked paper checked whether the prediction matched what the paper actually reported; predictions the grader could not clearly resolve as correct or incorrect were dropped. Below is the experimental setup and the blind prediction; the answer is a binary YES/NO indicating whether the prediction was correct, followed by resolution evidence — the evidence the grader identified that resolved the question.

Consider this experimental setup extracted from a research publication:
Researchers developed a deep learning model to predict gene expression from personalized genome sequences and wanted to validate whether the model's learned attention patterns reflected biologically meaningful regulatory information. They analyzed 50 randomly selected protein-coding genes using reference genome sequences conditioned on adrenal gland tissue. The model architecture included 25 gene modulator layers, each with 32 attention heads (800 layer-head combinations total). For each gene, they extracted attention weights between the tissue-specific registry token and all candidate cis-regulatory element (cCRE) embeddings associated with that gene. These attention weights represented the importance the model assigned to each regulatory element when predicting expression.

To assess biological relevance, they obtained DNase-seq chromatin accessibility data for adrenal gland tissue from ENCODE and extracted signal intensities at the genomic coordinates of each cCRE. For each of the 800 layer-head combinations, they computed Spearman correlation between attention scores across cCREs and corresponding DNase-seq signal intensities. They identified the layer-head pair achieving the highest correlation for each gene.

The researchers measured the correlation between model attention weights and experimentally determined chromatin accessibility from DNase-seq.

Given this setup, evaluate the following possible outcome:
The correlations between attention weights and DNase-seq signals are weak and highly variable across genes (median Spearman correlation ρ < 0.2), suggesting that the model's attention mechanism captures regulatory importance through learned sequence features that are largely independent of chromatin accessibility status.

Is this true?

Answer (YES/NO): NO